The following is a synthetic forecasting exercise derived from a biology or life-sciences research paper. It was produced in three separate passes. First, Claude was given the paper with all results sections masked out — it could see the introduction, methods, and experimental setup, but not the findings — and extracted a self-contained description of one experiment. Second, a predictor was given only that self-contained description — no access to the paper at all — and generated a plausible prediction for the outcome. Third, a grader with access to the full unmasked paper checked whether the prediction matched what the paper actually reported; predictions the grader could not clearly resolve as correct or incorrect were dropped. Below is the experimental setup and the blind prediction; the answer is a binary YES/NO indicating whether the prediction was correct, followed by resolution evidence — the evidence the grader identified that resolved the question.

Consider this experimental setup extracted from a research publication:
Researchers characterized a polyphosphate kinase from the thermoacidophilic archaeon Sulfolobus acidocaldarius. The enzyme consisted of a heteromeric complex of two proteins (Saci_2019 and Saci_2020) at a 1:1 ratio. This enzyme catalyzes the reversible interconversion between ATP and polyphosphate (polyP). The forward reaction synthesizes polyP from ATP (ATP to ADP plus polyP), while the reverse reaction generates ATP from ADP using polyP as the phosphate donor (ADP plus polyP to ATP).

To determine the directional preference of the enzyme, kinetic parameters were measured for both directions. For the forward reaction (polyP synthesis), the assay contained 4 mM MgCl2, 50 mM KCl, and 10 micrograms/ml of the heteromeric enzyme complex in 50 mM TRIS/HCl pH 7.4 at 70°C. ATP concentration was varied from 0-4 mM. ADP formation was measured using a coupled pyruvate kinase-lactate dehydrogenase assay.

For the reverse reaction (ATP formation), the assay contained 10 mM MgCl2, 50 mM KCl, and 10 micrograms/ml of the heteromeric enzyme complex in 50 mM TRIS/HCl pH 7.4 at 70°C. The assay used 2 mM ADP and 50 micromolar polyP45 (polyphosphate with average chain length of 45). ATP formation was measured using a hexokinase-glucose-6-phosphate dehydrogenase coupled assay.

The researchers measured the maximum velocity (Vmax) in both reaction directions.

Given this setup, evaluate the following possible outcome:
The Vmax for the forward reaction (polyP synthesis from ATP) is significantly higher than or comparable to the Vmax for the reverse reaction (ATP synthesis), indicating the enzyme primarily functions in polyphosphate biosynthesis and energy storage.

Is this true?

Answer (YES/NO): NO